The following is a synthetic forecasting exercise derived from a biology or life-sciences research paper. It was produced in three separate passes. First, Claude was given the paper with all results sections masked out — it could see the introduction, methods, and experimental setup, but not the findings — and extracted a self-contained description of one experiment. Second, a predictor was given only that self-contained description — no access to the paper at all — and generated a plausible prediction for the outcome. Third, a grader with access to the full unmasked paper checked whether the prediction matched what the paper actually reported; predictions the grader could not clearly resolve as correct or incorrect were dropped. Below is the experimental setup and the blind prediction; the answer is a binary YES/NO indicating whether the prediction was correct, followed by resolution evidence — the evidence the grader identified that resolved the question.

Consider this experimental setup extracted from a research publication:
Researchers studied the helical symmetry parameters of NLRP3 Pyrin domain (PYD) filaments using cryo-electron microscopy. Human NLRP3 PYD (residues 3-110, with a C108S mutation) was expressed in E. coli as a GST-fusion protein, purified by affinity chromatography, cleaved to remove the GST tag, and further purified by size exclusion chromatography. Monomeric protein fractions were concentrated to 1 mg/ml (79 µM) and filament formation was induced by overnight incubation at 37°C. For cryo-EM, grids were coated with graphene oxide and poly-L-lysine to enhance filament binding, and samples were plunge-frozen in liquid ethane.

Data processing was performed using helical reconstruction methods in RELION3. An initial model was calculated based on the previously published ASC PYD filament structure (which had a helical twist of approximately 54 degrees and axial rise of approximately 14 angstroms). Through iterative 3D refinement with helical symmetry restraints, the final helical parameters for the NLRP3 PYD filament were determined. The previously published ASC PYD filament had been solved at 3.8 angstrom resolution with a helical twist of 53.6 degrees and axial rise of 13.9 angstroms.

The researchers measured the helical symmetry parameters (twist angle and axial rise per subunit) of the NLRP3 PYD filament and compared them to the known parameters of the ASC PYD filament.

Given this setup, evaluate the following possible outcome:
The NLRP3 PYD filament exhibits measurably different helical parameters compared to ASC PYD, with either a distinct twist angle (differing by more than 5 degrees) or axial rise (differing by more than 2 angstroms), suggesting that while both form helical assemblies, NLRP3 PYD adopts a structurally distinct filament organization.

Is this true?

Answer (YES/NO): NO